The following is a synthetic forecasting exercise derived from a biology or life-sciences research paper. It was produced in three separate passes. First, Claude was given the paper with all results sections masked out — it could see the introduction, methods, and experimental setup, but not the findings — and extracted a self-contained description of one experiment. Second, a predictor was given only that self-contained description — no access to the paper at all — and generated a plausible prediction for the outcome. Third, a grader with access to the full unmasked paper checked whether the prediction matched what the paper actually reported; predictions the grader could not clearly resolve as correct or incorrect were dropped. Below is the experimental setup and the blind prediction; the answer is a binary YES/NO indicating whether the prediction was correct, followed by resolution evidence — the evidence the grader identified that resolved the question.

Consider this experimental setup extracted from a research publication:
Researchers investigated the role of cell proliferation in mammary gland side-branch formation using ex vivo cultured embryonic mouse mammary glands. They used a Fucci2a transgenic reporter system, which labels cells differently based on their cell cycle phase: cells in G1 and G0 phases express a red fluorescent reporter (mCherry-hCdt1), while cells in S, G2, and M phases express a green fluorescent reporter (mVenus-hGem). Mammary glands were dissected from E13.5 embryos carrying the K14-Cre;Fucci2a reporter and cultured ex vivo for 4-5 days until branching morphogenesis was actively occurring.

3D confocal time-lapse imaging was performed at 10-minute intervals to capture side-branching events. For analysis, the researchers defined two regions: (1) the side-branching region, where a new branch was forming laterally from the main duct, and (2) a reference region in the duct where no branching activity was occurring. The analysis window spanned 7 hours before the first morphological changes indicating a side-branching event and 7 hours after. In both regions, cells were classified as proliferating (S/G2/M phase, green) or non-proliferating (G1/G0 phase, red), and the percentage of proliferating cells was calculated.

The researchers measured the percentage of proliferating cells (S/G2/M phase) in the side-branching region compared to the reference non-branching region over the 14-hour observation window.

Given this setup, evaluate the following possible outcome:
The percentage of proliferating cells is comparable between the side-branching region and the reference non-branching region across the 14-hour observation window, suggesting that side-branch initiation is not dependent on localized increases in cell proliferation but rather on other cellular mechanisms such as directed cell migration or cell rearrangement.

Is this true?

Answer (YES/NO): NO